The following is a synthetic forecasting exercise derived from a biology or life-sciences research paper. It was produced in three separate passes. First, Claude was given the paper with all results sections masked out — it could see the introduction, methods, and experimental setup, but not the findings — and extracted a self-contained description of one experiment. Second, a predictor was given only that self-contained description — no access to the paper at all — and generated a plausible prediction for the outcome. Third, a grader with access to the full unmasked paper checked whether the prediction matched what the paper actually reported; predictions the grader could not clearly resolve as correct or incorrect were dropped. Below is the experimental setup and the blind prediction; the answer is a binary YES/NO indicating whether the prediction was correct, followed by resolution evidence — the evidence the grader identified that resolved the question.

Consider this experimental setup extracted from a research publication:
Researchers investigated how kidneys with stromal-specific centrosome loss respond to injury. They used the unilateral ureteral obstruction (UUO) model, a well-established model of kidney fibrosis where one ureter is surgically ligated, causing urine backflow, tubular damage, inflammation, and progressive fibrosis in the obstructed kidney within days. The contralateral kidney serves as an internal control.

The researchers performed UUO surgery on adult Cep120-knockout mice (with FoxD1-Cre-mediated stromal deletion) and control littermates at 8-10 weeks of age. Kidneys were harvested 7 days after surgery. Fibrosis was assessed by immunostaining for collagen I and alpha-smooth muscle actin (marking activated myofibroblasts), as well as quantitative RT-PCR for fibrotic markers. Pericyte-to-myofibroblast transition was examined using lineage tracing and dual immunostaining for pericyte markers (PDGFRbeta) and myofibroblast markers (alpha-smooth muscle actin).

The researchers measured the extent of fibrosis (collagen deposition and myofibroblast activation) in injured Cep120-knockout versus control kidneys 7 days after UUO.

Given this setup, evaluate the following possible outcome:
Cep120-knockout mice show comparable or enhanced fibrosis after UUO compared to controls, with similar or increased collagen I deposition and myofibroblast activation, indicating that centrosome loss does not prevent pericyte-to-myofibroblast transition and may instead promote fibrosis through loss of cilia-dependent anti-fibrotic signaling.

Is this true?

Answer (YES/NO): YES